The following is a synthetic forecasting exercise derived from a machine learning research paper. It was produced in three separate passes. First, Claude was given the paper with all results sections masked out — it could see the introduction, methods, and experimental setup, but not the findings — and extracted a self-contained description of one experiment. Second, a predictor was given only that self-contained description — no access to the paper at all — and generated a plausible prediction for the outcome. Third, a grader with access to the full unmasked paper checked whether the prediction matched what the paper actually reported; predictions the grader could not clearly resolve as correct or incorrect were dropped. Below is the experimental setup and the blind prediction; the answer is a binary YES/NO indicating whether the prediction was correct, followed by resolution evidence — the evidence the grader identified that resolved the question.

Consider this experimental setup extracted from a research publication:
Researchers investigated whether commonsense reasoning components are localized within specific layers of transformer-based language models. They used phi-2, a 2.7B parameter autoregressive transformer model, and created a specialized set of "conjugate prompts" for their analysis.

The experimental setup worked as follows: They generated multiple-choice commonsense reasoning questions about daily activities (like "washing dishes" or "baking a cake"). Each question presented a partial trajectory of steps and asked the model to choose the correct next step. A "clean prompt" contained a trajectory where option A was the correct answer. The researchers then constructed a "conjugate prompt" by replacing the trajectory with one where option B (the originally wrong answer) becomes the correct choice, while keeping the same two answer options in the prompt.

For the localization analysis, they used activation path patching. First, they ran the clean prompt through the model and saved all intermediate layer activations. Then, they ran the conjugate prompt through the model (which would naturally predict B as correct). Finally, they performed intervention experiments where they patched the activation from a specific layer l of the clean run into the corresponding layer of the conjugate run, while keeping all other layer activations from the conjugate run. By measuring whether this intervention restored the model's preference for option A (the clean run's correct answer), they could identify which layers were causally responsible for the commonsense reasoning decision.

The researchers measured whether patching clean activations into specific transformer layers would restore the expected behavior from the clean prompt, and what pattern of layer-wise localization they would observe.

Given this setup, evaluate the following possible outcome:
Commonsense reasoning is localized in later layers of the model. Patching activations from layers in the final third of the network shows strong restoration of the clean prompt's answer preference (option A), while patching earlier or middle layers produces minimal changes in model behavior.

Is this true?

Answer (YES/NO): NO